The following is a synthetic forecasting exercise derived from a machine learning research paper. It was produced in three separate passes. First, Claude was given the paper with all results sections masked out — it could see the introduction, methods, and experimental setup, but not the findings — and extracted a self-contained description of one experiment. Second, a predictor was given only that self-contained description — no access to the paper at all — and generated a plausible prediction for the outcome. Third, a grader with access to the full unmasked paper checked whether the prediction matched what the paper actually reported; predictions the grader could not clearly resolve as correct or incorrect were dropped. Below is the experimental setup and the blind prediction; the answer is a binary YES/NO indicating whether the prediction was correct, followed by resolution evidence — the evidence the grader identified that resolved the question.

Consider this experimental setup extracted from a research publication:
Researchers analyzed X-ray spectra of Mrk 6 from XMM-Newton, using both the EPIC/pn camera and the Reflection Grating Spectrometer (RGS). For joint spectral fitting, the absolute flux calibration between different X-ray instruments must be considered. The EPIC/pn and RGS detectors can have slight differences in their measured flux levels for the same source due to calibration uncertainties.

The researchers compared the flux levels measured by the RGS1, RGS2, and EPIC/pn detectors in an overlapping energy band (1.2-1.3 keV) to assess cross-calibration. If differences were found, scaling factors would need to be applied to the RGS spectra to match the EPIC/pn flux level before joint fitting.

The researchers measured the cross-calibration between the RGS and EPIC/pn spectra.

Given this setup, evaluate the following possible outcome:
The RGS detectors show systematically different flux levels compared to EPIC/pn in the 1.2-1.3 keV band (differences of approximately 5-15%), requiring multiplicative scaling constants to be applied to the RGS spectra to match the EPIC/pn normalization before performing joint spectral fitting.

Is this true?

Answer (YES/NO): YES